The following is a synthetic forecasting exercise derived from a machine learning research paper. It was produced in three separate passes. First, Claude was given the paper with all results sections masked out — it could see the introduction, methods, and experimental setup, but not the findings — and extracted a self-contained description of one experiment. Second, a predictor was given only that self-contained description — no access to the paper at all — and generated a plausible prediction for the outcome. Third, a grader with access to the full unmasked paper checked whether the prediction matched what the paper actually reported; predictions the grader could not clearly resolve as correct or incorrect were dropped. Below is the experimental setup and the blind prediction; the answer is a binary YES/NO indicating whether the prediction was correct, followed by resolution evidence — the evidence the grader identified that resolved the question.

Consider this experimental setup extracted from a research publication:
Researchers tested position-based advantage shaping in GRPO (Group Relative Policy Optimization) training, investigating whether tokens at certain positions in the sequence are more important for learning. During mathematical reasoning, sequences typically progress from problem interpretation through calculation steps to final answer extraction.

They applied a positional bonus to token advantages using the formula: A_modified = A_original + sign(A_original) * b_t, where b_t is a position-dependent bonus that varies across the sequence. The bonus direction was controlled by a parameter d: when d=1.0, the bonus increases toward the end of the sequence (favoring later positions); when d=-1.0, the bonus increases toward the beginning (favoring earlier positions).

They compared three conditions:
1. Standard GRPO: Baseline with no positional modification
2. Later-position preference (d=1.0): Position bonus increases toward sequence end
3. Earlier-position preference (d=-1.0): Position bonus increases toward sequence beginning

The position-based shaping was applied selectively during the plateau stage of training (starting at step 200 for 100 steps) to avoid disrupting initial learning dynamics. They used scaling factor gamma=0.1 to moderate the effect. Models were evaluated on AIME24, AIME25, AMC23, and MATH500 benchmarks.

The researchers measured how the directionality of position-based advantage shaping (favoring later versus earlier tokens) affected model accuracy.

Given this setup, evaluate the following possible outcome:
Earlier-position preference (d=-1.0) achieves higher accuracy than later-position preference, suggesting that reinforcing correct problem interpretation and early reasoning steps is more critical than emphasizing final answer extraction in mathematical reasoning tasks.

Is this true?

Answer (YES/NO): NO